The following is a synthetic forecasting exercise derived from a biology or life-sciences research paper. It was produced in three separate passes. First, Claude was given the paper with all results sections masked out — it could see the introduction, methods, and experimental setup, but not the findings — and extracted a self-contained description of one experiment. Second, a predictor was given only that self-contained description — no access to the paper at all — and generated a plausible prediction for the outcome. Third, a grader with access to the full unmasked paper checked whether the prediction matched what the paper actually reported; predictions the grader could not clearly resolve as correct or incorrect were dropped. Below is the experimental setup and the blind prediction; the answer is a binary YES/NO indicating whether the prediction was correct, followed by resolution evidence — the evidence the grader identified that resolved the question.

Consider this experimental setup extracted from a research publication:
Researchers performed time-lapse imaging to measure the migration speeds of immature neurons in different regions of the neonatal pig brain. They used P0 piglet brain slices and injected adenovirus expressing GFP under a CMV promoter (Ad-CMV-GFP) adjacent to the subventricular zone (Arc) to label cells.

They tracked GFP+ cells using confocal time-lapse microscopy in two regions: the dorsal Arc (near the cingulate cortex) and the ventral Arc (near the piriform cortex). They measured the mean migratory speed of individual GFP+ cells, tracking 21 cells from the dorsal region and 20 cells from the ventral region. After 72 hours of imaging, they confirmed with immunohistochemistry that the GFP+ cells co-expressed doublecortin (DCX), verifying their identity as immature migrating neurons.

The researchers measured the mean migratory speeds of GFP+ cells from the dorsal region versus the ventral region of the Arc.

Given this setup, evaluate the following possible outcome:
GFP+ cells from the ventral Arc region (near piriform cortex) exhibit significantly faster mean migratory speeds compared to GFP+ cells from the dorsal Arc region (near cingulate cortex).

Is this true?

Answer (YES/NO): NO